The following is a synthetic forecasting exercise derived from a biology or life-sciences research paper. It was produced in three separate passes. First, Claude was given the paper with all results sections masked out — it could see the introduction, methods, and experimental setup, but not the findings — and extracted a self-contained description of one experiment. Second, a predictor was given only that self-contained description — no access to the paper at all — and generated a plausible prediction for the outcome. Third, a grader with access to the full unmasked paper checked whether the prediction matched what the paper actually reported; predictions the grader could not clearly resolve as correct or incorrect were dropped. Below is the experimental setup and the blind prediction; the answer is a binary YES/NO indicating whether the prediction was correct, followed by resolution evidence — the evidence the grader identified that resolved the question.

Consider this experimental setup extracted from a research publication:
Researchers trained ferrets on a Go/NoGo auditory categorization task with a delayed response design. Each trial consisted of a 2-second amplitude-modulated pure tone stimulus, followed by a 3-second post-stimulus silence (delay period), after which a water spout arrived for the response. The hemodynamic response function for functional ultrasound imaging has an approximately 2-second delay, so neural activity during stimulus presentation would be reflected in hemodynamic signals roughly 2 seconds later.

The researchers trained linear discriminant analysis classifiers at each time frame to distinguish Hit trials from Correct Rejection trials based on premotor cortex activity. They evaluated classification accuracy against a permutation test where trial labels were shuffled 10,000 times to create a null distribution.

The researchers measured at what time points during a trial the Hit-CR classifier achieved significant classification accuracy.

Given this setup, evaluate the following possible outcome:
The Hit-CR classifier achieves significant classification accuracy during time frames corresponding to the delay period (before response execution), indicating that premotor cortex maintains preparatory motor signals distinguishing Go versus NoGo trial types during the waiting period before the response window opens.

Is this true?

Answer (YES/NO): NO